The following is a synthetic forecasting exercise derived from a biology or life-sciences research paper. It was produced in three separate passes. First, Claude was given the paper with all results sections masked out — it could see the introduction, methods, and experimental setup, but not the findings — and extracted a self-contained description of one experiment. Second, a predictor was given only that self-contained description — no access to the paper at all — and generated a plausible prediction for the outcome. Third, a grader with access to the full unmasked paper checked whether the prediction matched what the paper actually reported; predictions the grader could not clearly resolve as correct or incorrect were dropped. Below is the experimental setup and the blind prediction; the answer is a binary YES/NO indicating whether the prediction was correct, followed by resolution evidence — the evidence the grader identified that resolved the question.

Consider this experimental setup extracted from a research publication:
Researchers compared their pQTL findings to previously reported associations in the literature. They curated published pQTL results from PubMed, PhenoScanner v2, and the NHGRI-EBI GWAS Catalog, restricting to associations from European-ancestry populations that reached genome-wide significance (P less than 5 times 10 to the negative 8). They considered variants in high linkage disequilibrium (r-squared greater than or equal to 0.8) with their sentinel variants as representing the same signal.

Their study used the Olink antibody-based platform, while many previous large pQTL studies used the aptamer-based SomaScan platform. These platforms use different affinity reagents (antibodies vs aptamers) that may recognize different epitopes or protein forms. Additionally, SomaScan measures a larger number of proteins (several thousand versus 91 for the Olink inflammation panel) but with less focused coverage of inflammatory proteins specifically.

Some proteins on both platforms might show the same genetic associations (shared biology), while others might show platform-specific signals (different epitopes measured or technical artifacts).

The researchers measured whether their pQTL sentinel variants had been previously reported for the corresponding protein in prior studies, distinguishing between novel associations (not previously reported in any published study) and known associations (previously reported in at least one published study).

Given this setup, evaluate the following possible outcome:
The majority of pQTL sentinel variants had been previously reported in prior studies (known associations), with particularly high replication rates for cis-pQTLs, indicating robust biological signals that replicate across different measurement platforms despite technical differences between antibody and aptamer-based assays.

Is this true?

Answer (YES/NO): YES